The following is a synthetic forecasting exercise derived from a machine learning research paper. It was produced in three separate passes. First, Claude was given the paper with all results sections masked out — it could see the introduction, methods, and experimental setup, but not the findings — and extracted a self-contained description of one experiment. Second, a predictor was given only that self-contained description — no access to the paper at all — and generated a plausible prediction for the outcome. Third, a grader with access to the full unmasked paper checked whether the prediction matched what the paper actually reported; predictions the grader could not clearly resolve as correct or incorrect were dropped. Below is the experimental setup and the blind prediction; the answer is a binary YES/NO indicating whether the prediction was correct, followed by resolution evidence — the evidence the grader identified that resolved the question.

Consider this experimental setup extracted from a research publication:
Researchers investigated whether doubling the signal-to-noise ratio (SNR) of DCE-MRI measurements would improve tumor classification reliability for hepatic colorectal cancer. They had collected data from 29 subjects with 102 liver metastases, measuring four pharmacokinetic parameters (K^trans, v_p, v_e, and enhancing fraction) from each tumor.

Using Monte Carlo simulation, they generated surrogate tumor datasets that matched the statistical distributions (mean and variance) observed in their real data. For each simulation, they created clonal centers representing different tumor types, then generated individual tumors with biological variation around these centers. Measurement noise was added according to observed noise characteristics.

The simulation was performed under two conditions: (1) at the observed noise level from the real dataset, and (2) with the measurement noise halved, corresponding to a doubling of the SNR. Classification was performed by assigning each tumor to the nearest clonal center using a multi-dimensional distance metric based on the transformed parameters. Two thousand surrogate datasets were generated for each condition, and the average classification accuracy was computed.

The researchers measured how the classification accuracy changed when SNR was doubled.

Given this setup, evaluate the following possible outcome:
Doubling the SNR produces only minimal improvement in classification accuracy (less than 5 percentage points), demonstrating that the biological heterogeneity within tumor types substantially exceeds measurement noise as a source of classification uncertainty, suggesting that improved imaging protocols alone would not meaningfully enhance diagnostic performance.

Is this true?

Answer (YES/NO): NO